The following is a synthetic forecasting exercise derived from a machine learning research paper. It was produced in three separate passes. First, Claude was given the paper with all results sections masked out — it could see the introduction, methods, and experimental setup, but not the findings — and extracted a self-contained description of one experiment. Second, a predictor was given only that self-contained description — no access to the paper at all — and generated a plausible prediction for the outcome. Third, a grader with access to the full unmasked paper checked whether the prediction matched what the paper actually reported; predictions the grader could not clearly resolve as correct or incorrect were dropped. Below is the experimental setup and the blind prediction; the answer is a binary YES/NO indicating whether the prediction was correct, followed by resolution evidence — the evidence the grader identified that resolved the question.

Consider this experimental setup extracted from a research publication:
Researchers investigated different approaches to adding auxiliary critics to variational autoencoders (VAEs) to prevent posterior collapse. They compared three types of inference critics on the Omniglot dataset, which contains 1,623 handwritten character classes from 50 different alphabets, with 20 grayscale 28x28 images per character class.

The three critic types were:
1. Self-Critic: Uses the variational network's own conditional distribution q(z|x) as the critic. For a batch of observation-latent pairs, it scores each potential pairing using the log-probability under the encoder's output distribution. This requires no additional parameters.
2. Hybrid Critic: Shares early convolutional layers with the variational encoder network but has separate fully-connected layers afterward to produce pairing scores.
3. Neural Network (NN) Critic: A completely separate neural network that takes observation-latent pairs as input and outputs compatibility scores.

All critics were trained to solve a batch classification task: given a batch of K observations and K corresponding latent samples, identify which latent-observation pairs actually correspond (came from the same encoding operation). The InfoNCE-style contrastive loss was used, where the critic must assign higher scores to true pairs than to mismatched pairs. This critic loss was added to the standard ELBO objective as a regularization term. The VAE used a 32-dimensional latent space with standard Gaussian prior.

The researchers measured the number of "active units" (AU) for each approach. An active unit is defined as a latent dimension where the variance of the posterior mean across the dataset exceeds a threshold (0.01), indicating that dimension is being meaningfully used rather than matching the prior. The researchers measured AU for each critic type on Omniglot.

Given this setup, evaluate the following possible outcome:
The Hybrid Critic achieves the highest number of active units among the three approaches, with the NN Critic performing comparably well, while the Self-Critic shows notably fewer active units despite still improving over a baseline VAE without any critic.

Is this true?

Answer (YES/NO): NO